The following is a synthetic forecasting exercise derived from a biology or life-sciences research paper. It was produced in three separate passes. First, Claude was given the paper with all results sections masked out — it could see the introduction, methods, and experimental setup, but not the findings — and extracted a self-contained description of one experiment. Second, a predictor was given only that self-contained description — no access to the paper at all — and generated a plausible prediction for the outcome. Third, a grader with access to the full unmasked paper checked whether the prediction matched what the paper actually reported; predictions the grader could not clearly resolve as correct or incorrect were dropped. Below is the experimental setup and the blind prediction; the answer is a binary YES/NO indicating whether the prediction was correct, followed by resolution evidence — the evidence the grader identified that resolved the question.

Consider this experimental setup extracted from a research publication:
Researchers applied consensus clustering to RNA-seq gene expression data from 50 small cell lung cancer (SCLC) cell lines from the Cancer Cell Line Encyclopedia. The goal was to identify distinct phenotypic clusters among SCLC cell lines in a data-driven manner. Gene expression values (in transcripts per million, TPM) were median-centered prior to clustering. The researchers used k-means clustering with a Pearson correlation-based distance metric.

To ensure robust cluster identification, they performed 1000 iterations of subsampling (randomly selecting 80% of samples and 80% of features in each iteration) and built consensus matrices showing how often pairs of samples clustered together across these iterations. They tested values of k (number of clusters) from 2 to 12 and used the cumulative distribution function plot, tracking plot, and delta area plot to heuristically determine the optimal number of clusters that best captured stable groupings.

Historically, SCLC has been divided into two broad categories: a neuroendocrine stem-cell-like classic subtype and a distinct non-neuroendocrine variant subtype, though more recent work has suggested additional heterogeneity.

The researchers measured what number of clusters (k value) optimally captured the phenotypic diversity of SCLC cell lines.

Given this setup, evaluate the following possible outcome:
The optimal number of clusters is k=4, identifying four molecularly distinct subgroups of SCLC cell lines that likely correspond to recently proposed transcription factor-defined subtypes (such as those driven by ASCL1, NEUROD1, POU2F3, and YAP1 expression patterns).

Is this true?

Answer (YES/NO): NO